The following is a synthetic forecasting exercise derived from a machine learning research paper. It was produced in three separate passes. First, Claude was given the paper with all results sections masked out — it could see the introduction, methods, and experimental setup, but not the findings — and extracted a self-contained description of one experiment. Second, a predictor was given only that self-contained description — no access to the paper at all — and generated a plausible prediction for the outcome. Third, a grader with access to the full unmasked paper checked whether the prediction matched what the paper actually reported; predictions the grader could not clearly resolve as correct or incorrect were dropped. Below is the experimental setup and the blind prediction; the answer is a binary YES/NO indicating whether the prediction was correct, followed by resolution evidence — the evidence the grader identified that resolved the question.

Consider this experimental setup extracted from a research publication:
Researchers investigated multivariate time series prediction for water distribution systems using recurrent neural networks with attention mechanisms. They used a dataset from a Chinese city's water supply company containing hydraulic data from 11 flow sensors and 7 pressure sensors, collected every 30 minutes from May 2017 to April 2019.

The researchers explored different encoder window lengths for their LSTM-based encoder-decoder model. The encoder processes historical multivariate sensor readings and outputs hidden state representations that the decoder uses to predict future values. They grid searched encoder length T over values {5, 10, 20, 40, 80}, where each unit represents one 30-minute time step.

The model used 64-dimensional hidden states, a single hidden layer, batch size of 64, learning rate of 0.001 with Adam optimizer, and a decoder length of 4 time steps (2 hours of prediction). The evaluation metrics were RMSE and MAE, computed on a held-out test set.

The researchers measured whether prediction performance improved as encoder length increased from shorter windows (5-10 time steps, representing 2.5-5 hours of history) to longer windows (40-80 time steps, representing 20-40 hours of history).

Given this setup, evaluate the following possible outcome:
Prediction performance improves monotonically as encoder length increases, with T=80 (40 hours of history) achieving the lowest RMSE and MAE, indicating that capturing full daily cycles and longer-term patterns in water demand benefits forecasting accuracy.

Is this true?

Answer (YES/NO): NO